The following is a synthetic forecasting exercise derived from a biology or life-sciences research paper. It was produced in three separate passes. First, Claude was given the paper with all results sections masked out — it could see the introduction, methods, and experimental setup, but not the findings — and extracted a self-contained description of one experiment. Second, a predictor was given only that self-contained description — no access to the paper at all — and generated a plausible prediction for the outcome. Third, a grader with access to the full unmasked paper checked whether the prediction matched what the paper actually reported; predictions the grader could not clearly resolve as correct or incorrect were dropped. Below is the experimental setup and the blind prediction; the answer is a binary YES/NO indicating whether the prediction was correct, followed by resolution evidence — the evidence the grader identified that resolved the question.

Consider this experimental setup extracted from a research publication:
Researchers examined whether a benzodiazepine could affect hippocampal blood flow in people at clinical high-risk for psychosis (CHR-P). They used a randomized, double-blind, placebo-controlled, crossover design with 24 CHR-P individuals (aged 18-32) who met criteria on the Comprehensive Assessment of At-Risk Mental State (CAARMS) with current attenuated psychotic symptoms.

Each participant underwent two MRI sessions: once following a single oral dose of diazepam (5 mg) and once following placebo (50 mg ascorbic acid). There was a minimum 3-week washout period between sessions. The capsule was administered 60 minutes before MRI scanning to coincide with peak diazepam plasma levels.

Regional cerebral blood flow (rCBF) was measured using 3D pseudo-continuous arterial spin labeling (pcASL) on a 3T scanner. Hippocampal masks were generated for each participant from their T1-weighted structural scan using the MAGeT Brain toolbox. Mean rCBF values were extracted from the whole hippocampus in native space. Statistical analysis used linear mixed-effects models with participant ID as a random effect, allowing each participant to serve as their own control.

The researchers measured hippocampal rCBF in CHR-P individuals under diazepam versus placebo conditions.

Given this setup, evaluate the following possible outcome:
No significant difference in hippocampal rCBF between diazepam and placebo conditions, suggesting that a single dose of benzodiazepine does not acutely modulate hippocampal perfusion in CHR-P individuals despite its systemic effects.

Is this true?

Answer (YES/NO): NO